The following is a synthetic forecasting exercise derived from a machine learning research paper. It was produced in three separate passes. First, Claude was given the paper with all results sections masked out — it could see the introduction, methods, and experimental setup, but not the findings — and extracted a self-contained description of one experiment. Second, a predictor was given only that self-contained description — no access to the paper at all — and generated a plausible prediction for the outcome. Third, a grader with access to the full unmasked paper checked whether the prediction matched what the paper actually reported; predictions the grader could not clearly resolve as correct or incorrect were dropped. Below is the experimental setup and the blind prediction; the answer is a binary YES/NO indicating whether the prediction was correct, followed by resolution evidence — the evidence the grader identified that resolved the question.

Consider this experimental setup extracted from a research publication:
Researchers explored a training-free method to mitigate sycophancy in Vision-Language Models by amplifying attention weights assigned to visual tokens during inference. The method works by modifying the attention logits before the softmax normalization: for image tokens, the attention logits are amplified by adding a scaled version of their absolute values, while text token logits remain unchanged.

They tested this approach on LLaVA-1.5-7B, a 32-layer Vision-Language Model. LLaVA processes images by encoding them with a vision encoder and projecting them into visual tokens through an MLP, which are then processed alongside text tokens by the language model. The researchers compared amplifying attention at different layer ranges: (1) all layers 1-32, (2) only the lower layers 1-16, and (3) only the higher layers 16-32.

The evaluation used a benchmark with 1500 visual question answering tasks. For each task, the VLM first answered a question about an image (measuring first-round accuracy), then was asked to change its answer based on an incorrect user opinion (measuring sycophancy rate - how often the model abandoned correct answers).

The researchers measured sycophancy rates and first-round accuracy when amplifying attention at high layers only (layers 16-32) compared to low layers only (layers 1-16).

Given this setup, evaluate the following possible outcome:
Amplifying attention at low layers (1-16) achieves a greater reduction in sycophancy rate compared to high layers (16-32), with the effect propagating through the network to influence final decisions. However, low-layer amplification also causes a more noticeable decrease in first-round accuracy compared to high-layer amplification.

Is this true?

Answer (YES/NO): YES